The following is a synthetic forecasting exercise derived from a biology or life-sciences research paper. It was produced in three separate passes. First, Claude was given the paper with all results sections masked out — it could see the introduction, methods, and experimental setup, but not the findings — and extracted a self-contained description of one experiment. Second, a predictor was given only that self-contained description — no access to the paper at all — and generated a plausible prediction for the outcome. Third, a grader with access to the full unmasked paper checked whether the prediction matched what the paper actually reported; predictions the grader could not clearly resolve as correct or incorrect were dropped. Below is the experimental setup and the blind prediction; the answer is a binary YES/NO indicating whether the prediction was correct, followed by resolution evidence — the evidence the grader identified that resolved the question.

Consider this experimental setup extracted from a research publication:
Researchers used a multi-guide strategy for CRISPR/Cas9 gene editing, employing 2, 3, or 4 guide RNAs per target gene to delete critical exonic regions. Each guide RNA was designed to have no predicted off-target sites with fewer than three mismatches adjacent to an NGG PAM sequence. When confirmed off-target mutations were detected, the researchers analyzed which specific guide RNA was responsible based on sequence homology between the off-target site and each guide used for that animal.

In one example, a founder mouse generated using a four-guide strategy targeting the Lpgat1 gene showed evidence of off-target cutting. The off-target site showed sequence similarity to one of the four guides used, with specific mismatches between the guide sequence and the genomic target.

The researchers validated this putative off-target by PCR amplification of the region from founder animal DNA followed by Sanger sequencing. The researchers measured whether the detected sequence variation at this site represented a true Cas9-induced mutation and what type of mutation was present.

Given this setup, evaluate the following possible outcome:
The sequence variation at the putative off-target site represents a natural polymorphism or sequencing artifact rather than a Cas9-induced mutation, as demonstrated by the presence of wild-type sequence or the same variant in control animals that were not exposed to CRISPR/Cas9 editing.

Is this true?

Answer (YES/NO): NO